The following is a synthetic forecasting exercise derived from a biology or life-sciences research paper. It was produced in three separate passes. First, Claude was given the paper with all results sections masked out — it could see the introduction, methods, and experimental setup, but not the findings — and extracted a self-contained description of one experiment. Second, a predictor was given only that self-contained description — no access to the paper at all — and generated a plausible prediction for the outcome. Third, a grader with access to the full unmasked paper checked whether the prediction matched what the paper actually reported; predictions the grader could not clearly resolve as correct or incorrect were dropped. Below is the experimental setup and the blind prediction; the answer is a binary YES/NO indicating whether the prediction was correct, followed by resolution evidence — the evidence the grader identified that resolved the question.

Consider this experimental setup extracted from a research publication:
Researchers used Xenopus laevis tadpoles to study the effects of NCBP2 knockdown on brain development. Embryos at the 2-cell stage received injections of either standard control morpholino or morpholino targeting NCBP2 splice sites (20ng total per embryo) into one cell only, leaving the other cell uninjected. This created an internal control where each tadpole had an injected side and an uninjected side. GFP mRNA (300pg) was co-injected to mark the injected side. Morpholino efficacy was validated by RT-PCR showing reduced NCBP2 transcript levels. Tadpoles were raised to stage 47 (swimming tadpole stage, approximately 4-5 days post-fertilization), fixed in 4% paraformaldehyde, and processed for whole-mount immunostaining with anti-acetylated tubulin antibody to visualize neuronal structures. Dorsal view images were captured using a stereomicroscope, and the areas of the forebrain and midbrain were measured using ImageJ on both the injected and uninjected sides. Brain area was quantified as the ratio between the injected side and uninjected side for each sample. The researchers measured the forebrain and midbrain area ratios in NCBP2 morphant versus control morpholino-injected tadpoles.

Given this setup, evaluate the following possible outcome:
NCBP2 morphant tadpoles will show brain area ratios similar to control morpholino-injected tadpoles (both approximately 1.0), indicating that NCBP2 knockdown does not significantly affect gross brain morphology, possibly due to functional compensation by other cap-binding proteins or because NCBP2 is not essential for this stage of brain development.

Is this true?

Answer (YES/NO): NO